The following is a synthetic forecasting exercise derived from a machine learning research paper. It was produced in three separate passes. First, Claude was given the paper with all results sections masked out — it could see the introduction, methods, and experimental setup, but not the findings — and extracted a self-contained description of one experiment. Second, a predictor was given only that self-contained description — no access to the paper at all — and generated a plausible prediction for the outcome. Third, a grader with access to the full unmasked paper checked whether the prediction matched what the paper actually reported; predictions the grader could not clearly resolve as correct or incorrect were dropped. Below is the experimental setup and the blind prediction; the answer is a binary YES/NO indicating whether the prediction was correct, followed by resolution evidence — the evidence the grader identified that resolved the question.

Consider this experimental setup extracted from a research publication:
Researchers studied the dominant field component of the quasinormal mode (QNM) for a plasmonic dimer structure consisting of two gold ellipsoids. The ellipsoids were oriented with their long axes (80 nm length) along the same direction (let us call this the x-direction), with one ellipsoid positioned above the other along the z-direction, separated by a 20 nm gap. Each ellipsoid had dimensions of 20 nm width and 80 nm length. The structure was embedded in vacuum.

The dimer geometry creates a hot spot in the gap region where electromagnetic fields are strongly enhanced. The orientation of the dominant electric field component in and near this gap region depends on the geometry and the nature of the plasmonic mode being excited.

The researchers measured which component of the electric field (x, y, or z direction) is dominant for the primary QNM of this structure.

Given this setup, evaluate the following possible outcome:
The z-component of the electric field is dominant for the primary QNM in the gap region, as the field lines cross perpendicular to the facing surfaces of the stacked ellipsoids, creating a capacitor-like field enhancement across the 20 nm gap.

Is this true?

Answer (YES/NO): YES